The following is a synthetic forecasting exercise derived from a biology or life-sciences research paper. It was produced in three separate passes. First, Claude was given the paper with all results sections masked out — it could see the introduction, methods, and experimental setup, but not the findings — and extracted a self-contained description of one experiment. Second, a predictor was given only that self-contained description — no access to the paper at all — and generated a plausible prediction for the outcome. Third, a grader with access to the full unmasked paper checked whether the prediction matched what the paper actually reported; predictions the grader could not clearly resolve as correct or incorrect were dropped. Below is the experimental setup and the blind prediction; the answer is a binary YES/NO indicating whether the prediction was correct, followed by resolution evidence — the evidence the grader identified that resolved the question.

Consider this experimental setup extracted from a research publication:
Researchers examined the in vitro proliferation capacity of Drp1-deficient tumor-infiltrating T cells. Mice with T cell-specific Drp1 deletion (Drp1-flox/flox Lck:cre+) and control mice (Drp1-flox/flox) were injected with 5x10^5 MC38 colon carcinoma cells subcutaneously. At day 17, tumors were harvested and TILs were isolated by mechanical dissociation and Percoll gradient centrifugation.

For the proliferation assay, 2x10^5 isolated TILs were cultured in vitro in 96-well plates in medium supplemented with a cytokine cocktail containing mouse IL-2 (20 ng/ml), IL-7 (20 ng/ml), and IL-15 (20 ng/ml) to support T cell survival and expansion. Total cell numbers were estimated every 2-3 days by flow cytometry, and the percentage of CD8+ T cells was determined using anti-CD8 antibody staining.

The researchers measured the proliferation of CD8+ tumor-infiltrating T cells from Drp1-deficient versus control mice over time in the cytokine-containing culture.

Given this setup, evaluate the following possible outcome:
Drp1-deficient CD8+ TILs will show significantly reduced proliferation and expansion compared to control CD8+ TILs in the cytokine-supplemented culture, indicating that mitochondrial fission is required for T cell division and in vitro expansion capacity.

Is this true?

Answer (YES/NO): YES